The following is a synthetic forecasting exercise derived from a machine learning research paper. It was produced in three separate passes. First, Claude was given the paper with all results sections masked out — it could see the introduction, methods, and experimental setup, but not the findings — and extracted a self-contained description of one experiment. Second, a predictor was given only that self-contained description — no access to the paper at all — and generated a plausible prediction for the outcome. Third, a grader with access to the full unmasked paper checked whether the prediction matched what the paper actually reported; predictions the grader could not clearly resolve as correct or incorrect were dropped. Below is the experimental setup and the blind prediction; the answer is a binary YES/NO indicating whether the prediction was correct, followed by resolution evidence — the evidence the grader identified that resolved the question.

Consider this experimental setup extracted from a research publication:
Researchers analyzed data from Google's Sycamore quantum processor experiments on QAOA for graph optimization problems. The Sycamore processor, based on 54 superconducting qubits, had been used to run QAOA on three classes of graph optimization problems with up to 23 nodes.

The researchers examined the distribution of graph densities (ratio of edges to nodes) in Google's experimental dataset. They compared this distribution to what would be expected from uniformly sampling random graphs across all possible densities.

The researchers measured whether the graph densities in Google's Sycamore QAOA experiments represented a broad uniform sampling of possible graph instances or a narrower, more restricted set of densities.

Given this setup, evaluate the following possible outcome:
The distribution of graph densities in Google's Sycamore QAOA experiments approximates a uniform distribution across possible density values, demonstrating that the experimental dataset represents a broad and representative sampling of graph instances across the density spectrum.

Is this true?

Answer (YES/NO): NO